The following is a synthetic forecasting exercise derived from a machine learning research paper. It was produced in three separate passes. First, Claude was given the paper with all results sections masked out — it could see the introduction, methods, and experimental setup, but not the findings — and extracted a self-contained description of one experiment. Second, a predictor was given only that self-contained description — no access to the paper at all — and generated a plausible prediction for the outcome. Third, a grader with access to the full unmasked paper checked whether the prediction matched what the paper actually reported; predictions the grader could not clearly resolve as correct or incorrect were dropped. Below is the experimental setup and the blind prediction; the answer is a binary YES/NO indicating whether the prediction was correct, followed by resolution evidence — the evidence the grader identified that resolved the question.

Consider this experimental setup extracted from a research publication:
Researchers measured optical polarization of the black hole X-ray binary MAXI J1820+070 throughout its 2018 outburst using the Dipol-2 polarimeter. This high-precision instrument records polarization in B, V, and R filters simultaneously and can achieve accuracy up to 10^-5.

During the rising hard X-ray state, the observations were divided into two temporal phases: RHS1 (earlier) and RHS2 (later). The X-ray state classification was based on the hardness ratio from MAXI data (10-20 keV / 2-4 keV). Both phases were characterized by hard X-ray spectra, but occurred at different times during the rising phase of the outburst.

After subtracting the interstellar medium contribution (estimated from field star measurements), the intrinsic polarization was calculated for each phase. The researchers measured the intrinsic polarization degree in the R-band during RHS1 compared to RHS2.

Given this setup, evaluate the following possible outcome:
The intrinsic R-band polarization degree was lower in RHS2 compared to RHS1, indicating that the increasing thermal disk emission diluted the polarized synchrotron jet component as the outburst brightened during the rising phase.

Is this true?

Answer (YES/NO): NO